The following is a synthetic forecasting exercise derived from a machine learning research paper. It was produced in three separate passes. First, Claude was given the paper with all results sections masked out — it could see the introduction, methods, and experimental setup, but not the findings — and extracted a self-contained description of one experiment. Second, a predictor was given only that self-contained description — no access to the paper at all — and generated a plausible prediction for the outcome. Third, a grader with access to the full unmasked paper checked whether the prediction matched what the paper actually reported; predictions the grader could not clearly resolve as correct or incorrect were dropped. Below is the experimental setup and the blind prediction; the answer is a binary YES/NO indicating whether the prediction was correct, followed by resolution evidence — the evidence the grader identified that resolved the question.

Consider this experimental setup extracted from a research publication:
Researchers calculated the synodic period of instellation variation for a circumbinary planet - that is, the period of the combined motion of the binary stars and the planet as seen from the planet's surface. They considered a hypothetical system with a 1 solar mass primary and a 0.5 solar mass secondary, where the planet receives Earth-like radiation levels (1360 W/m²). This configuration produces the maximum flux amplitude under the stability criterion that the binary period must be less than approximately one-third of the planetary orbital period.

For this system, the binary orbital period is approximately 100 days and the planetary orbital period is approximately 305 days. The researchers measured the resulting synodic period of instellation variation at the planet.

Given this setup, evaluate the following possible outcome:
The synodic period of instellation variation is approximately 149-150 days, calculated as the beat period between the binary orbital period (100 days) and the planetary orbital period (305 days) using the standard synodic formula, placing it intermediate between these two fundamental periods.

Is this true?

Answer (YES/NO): YES